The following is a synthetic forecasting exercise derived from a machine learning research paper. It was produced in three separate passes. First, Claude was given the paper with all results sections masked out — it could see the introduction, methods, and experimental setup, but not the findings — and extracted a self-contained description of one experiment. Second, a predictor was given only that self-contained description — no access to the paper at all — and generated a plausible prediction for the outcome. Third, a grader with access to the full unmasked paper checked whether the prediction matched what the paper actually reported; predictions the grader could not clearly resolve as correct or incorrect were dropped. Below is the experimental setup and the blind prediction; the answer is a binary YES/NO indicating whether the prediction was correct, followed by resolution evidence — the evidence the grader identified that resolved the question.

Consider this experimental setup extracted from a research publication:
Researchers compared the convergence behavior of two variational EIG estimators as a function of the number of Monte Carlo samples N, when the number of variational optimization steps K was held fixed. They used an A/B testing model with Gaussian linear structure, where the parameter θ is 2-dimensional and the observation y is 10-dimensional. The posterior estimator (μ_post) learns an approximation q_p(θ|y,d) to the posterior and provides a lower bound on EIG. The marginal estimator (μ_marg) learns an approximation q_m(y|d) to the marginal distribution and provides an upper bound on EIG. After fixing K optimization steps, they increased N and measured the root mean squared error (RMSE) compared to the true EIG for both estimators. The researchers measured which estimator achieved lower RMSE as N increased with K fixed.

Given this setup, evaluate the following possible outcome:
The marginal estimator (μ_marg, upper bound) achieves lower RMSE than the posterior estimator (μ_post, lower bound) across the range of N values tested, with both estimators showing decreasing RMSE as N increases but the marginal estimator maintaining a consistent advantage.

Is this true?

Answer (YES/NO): NO